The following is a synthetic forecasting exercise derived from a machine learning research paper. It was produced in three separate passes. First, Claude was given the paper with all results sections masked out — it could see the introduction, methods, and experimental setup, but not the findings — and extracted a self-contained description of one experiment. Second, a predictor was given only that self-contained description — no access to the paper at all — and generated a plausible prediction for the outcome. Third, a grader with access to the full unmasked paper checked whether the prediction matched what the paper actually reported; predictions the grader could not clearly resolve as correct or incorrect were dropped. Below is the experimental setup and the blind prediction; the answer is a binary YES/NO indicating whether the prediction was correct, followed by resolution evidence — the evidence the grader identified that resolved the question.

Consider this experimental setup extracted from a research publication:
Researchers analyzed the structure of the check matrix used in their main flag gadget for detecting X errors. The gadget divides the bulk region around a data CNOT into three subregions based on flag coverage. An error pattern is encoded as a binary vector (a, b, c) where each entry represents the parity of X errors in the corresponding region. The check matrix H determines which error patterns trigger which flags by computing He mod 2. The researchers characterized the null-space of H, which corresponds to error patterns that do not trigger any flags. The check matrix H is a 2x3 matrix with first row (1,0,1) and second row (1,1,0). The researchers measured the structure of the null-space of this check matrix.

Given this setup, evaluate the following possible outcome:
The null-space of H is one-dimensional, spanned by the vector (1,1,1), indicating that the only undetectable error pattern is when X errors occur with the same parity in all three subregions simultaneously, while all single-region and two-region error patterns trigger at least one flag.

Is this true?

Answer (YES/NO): YES